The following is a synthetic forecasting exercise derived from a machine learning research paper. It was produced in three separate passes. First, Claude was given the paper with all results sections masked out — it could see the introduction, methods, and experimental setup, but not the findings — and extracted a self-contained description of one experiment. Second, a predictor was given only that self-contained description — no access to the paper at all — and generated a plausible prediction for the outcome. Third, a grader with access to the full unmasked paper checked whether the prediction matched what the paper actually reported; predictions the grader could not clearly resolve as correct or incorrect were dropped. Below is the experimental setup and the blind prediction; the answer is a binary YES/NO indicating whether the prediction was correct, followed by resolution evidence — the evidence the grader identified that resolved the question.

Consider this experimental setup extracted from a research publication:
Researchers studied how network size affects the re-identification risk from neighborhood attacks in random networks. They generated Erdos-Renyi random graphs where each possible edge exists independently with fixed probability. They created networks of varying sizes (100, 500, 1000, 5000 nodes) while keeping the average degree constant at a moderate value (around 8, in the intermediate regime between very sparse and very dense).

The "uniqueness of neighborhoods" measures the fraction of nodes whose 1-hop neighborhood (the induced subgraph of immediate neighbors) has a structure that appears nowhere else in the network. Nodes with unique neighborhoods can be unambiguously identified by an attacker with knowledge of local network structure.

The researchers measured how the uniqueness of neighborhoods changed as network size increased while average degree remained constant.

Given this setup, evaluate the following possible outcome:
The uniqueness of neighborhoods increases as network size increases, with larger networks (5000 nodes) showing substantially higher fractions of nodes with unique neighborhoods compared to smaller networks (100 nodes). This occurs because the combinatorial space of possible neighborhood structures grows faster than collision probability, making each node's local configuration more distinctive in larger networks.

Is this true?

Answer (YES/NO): NO